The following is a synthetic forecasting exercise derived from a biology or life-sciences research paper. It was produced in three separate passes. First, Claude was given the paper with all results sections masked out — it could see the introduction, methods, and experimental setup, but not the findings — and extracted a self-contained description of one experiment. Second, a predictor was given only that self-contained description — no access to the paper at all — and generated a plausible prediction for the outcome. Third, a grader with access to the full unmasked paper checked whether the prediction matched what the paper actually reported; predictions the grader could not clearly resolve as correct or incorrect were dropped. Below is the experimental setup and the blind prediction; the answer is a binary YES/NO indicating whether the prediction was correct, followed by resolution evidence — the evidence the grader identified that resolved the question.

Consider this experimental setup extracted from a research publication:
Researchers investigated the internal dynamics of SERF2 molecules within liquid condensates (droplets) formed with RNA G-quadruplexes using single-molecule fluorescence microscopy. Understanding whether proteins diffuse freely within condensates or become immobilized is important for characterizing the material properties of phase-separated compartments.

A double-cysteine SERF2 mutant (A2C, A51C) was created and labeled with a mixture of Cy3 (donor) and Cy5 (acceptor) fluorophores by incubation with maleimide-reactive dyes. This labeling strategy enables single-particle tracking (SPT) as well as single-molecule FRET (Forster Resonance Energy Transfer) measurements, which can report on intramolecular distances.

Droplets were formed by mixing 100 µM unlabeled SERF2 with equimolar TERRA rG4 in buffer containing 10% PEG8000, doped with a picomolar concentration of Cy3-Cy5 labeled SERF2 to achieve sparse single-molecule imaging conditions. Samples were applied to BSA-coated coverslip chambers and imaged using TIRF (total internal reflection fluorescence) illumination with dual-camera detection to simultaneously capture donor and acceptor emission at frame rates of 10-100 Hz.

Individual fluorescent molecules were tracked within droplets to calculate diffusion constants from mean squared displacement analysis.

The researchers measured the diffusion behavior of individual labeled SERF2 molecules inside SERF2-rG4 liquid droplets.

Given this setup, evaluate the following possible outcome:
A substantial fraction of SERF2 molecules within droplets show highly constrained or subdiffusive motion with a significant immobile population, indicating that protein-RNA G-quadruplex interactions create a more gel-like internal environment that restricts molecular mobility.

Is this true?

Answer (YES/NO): NO